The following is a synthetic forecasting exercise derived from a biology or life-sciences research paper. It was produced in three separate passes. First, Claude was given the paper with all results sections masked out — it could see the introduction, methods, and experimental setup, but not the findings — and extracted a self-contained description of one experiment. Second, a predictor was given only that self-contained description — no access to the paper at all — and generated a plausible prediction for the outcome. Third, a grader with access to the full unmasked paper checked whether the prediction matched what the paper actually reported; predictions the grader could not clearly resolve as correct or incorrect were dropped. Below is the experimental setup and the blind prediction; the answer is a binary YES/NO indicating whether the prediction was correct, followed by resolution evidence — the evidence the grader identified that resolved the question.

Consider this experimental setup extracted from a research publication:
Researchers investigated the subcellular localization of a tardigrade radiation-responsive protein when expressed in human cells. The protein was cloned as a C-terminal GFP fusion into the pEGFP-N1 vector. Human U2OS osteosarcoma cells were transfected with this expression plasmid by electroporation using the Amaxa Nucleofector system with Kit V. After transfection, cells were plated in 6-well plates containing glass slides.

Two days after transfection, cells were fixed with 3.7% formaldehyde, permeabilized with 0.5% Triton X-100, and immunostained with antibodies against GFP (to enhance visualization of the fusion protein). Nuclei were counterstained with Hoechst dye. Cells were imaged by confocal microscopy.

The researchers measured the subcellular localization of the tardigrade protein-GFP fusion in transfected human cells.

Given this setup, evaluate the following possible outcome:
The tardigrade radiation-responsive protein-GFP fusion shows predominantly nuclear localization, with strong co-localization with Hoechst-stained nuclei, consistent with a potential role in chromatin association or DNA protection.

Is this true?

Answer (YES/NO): YES